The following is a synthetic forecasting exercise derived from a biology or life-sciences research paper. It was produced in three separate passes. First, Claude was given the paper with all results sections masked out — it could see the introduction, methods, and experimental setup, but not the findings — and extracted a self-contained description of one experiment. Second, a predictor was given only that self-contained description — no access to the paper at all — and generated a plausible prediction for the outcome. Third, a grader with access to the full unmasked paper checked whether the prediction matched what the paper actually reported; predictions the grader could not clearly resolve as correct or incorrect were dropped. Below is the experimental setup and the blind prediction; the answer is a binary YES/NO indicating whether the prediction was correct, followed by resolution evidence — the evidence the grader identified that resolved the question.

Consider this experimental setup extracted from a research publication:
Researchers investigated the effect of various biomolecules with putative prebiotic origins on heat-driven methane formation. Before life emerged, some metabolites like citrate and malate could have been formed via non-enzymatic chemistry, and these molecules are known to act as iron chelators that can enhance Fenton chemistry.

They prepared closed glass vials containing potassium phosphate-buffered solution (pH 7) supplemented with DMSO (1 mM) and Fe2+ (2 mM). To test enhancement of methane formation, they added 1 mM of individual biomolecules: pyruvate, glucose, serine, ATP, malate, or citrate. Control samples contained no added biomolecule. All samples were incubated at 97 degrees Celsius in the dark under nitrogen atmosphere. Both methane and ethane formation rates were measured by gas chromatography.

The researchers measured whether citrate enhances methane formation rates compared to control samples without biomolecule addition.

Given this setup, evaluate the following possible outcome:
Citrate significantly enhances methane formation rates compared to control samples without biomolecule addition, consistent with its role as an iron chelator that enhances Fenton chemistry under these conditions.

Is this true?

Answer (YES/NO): YES